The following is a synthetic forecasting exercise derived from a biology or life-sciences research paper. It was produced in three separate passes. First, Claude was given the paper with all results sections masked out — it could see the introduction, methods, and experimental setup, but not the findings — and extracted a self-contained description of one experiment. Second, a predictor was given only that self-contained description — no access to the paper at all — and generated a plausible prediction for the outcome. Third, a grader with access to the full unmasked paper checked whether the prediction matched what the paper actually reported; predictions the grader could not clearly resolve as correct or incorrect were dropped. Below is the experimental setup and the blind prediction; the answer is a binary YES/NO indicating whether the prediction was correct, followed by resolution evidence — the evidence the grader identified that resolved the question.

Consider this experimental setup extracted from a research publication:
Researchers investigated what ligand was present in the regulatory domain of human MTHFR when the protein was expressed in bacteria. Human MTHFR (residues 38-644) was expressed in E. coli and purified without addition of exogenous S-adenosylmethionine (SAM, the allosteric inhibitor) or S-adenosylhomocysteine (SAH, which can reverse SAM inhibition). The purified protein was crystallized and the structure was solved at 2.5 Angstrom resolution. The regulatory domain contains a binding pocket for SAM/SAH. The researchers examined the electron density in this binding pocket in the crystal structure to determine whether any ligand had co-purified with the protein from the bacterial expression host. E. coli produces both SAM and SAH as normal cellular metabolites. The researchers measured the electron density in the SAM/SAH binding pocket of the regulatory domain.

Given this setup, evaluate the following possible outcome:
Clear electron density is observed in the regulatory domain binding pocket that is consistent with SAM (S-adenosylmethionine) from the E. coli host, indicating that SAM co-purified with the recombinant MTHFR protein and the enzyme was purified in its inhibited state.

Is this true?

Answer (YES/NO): NO